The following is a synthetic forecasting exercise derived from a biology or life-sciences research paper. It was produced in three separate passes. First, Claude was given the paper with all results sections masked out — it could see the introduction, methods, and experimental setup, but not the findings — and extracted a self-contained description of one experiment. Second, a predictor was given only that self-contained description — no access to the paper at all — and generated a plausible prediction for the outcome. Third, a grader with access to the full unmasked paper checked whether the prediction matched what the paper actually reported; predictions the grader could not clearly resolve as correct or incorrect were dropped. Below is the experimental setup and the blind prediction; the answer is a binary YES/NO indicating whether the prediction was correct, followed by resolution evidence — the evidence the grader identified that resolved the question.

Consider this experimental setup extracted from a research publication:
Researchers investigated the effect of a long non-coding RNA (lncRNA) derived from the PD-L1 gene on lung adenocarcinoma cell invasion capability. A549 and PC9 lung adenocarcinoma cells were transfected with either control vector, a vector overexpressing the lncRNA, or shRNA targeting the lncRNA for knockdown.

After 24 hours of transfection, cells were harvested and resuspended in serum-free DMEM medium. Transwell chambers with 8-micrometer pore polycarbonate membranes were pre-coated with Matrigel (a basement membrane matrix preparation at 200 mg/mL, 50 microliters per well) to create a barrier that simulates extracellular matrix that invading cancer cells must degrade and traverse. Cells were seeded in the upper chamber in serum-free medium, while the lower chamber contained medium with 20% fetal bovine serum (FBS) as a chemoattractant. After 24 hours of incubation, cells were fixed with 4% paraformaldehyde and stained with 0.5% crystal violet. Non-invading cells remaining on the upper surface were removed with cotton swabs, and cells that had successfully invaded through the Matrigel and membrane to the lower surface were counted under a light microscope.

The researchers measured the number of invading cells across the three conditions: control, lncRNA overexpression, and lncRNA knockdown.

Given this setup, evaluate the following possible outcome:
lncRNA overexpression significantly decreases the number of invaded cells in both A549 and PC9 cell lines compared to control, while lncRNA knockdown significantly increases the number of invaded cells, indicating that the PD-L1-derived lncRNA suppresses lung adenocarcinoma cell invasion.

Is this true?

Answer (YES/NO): NO